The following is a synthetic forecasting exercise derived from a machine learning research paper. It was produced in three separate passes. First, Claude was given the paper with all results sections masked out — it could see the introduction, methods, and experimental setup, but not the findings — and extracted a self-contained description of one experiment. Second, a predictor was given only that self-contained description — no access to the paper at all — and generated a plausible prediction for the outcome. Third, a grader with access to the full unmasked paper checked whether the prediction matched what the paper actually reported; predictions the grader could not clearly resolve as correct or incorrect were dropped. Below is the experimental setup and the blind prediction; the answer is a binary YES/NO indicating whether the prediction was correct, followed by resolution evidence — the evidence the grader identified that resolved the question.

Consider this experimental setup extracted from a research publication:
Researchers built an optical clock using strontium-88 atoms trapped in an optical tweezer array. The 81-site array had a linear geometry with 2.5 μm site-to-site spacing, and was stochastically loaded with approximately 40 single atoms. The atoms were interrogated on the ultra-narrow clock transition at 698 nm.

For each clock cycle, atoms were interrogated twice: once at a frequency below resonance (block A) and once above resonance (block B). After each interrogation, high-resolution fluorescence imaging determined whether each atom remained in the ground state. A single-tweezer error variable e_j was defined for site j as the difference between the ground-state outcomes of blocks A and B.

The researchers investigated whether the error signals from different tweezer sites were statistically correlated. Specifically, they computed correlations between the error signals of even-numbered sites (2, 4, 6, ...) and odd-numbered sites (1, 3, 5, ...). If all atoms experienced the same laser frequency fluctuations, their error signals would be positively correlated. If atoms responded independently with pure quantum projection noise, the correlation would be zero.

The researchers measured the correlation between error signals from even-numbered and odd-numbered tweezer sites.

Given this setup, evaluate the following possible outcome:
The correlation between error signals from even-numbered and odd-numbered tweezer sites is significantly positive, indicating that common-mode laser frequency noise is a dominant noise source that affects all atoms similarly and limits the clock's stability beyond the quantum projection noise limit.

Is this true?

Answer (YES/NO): YES